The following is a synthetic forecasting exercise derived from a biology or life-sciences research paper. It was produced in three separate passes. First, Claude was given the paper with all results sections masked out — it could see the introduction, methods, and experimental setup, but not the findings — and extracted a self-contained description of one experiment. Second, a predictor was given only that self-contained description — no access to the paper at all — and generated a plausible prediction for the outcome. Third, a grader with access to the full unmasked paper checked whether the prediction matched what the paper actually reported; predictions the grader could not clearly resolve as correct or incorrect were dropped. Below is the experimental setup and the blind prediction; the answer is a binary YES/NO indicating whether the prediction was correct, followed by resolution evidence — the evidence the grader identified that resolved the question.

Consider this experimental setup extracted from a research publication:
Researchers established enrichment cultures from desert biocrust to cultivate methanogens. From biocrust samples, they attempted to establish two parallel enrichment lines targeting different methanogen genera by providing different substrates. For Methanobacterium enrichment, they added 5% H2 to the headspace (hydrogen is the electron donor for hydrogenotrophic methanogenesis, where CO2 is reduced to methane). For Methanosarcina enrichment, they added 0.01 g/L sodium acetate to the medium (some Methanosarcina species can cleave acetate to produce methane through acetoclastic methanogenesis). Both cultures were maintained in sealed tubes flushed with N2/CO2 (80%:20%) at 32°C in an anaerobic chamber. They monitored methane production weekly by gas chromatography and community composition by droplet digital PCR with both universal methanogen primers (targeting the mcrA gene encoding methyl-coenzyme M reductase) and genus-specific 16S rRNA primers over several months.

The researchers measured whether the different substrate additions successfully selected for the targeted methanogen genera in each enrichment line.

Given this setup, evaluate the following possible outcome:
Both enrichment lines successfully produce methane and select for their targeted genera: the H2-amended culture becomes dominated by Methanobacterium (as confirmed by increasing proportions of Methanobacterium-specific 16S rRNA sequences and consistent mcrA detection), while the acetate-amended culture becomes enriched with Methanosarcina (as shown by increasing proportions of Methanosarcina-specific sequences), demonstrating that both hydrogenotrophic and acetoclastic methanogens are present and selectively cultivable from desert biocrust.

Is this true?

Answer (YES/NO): YES